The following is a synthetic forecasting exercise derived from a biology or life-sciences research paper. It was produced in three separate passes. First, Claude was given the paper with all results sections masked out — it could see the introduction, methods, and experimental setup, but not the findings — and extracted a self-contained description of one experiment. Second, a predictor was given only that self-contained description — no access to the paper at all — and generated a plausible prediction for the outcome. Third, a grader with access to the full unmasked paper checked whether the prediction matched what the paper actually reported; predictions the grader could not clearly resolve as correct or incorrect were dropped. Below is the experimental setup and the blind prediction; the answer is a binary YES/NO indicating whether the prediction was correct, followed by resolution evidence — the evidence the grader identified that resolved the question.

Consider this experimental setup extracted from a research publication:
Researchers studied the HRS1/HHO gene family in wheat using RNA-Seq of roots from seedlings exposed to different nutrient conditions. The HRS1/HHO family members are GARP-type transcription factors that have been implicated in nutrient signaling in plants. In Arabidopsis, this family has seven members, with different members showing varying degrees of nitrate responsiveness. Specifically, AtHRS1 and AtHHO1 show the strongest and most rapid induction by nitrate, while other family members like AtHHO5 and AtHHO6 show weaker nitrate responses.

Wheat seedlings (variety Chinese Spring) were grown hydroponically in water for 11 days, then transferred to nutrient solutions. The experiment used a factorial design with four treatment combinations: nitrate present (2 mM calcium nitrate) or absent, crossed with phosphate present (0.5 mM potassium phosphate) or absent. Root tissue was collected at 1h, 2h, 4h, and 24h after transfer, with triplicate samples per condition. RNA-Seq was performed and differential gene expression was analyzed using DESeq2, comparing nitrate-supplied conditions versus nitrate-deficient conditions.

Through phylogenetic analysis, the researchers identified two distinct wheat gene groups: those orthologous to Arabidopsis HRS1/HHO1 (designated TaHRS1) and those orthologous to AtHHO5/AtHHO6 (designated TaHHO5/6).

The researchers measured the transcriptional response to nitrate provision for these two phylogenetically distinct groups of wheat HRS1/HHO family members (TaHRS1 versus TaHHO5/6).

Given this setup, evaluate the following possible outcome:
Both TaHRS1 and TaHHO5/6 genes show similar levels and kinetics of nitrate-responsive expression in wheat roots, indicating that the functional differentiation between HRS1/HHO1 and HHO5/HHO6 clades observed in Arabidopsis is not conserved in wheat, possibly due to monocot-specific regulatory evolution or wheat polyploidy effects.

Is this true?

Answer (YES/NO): NO